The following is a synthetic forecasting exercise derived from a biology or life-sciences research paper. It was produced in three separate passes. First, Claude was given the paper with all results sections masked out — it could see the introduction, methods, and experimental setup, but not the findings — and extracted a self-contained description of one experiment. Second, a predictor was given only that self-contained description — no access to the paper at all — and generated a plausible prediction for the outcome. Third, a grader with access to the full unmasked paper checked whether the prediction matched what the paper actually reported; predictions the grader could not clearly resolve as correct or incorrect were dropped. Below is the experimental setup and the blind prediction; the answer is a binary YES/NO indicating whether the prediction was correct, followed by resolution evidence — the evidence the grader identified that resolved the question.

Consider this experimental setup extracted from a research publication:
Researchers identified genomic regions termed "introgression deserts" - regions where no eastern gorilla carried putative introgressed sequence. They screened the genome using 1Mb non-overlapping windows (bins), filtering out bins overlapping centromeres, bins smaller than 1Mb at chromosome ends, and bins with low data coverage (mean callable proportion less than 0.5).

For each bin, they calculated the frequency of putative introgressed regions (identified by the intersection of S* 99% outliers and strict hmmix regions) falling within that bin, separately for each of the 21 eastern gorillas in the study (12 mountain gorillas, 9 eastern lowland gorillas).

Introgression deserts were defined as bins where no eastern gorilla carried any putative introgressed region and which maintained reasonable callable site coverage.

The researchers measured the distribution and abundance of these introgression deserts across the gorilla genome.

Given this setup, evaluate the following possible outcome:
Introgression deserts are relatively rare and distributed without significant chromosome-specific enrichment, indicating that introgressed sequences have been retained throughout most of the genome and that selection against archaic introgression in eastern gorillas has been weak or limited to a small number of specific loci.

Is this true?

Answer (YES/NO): NO